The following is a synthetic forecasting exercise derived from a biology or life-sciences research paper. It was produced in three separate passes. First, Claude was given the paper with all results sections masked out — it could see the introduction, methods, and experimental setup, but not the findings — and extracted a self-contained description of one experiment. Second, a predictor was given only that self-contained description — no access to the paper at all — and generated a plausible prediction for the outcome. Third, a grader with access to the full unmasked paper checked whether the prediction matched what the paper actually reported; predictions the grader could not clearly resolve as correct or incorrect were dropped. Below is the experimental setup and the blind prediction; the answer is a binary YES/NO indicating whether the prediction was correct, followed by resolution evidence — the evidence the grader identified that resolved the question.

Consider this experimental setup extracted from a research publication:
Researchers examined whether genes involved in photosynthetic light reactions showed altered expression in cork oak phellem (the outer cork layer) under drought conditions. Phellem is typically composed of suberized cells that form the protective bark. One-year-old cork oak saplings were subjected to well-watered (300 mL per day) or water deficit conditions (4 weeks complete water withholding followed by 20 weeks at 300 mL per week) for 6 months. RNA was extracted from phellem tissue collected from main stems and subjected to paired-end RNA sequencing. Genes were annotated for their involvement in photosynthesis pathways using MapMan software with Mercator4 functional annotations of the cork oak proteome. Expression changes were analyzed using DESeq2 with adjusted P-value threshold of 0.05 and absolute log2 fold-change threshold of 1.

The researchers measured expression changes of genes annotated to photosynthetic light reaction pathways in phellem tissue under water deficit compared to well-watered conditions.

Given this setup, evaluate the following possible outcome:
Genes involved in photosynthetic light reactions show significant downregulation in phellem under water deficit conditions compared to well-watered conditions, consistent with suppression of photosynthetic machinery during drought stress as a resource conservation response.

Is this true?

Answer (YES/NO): NO